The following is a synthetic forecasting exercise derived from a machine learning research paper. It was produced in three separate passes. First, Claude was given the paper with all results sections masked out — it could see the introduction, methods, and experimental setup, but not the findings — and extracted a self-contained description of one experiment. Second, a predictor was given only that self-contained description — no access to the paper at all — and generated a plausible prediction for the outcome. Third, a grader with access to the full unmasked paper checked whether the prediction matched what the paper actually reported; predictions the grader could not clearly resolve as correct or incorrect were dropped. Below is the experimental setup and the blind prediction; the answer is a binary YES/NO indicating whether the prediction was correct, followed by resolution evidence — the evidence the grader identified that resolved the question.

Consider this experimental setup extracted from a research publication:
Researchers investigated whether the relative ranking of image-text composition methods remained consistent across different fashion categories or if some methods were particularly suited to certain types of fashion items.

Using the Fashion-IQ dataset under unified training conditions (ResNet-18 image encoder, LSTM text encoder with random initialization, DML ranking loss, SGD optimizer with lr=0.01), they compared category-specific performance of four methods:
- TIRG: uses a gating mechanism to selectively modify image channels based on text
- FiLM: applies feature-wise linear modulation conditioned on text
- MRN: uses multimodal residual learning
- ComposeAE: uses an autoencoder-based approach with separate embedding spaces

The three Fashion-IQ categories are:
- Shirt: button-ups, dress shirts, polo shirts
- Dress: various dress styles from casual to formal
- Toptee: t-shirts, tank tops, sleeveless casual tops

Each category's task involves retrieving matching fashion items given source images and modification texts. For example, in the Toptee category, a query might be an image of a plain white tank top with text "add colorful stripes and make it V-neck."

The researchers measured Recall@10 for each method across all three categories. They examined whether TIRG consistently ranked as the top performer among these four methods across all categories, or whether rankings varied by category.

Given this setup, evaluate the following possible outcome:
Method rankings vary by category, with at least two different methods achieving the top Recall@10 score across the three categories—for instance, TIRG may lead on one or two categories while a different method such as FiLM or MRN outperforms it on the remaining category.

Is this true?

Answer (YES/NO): NO